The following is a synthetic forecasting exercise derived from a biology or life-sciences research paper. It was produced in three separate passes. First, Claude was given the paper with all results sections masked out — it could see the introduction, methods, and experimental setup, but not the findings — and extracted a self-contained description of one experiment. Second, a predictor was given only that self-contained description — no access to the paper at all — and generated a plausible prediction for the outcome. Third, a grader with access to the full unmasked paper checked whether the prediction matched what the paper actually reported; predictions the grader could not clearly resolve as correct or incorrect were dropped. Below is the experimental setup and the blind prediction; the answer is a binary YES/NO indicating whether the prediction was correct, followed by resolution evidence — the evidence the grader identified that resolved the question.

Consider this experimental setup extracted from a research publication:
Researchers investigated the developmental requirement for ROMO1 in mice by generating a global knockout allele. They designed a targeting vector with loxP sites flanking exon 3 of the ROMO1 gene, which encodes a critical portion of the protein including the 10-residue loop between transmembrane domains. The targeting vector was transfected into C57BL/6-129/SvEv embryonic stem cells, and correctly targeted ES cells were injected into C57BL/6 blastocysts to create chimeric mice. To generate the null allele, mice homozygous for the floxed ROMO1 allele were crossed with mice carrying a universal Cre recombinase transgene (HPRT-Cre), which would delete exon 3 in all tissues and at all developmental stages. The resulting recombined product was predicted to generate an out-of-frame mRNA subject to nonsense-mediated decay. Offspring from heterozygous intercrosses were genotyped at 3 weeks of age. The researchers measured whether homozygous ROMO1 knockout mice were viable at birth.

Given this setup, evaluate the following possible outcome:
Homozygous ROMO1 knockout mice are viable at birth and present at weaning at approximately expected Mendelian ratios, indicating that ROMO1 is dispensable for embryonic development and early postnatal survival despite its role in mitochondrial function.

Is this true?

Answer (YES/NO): NO